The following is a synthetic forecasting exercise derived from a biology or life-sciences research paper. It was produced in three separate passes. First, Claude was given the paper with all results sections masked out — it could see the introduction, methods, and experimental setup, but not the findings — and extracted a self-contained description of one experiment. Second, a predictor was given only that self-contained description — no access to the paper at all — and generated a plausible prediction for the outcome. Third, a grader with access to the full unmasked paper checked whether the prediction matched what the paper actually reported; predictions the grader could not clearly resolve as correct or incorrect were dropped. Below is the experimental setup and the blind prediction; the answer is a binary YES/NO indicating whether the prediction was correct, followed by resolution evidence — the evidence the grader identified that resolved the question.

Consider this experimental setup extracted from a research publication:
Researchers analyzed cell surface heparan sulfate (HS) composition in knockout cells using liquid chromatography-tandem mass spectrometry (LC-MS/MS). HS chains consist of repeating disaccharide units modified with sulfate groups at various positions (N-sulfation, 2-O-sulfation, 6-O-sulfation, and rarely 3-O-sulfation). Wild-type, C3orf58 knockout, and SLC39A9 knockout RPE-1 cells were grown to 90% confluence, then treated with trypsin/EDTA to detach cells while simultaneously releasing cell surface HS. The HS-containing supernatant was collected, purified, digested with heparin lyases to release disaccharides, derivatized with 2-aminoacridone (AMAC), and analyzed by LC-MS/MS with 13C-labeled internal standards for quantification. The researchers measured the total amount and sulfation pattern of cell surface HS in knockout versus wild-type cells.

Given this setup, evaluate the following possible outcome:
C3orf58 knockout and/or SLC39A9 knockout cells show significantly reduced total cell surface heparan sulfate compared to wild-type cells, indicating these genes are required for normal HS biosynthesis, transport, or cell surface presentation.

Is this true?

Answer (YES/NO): NO